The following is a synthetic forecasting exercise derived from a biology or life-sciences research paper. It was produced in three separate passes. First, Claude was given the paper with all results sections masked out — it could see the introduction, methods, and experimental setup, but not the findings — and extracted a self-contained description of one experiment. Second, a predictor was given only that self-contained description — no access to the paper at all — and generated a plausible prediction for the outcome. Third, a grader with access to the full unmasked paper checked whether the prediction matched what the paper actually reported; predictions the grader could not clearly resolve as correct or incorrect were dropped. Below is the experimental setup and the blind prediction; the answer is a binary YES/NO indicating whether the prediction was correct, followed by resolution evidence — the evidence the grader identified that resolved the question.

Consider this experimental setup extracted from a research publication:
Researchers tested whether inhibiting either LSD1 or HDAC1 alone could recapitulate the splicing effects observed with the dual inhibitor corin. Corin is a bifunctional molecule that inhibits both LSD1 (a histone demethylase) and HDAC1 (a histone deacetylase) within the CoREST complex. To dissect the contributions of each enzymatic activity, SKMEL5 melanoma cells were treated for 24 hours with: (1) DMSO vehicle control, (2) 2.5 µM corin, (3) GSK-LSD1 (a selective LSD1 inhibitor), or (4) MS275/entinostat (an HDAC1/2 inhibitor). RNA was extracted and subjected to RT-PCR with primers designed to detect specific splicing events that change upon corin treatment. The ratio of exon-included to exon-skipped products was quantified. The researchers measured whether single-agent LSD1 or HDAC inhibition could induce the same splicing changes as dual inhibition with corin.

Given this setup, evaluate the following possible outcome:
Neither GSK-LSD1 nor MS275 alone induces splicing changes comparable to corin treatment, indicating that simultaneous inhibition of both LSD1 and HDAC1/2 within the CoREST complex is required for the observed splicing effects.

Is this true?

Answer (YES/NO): YES